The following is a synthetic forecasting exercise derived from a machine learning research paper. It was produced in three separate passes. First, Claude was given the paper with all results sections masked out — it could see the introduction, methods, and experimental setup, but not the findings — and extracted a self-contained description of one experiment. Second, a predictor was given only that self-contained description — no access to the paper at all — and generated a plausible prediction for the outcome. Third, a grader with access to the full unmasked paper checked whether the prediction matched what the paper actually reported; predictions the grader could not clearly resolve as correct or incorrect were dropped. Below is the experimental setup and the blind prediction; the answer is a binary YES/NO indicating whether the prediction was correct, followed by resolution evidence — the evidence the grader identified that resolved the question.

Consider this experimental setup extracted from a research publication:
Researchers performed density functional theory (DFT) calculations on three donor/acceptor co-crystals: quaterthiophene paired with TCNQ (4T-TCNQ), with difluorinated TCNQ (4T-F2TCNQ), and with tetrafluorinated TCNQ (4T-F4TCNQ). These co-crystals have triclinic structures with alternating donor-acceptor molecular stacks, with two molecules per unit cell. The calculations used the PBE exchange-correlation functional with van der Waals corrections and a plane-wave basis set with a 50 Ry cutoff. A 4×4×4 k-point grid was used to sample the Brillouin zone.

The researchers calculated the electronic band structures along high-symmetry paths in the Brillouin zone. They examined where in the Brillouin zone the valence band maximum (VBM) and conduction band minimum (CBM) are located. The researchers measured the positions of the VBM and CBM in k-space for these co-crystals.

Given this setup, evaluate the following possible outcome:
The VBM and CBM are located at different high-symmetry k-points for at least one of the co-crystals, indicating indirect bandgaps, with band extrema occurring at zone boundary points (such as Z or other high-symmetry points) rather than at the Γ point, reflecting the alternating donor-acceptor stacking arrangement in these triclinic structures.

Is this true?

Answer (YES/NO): NO